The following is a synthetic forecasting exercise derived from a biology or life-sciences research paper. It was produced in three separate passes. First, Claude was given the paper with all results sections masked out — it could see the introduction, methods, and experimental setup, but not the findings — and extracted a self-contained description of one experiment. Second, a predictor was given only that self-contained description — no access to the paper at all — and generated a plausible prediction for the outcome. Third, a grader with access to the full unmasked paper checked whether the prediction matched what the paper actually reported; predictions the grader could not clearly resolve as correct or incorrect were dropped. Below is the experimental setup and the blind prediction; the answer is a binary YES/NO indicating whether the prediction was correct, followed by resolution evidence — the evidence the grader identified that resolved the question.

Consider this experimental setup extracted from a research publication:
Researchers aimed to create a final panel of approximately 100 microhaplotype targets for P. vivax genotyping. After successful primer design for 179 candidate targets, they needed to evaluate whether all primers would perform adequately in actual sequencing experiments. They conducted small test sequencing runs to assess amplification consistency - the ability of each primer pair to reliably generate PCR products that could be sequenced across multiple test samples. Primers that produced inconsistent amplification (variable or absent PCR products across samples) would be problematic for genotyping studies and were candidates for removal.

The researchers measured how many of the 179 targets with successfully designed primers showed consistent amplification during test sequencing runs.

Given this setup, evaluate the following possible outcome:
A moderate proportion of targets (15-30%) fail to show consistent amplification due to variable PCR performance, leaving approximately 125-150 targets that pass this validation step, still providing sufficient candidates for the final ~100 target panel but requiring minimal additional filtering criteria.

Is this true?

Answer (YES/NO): NO